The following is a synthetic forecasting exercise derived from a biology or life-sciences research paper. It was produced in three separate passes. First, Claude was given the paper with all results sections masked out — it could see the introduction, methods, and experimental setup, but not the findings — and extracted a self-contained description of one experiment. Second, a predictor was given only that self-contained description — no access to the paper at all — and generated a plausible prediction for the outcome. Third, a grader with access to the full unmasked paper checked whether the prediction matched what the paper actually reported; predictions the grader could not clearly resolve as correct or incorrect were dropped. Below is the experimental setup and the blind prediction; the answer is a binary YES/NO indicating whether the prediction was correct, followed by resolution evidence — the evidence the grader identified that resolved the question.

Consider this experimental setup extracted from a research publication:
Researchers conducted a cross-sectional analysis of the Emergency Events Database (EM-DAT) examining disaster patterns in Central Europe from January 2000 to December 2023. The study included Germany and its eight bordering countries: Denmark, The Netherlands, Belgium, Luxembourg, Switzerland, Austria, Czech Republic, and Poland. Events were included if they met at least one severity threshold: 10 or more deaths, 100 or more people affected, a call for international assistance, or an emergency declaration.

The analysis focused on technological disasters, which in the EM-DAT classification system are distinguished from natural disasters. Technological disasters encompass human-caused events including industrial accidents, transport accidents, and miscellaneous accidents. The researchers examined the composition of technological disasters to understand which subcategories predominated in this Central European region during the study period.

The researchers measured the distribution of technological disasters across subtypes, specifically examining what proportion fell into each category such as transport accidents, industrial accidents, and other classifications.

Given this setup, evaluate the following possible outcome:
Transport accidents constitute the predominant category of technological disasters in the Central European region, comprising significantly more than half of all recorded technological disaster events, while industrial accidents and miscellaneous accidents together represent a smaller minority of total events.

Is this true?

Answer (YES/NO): NO